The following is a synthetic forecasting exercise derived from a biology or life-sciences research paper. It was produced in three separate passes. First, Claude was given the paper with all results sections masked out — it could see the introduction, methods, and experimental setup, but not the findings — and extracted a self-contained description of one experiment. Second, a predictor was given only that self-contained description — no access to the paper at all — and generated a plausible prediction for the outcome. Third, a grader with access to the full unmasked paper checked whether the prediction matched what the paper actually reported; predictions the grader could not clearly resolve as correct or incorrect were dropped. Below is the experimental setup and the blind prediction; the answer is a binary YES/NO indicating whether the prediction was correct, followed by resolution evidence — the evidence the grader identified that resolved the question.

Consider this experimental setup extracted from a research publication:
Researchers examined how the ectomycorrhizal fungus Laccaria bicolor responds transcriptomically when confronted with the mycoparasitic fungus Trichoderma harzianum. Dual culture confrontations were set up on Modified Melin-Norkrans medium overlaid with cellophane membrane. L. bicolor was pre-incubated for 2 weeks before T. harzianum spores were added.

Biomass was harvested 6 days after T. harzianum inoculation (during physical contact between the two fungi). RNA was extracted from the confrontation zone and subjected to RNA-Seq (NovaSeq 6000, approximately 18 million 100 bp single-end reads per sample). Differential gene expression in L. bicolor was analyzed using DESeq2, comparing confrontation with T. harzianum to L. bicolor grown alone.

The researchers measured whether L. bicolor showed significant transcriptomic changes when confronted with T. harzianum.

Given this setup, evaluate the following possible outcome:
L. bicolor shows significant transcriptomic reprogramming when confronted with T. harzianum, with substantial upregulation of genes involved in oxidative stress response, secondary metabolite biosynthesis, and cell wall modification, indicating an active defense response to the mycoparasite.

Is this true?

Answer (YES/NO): NO